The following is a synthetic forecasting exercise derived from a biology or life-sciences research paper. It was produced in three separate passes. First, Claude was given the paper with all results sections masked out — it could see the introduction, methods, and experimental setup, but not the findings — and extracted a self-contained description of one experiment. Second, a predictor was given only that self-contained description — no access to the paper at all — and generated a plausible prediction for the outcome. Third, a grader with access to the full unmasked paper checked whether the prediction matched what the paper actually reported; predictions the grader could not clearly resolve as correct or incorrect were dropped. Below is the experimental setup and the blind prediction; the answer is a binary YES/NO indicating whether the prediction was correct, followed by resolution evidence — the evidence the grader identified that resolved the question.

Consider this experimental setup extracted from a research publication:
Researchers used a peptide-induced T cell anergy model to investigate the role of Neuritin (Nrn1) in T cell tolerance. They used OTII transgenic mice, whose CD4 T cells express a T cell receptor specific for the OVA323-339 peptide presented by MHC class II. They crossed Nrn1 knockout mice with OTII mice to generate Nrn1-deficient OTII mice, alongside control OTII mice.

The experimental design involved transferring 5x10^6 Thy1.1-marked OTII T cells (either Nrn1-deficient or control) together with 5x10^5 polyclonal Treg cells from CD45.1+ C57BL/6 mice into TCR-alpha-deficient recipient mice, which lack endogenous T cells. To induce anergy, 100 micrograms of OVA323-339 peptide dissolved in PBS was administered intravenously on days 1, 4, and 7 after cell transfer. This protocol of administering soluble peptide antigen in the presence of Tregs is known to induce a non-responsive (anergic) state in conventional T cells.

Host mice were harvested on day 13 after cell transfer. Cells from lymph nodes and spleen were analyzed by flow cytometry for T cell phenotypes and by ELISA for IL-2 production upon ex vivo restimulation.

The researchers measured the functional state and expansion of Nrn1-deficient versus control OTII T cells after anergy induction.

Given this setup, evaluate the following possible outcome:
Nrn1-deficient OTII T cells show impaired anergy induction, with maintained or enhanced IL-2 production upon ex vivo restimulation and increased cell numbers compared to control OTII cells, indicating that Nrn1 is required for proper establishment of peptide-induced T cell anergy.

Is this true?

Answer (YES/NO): YES